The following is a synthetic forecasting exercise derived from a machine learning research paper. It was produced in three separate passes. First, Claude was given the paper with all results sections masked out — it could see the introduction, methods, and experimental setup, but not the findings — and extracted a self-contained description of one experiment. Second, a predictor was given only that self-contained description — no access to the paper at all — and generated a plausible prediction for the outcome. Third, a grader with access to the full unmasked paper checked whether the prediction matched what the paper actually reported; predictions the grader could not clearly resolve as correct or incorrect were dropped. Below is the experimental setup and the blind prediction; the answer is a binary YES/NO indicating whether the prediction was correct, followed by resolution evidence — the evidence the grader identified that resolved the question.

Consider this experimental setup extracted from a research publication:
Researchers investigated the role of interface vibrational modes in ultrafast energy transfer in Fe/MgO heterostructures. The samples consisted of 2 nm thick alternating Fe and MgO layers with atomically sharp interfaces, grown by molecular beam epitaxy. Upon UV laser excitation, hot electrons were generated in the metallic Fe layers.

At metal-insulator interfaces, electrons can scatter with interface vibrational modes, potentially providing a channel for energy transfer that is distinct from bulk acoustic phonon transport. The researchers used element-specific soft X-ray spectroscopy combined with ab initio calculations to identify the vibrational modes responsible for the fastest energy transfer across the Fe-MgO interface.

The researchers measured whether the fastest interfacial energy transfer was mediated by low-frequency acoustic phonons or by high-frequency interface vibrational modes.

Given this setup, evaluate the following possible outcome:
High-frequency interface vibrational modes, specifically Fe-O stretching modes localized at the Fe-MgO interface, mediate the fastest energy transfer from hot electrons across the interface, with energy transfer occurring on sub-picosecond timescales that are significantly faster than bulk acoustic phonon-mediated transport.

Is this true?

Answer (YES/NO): YES